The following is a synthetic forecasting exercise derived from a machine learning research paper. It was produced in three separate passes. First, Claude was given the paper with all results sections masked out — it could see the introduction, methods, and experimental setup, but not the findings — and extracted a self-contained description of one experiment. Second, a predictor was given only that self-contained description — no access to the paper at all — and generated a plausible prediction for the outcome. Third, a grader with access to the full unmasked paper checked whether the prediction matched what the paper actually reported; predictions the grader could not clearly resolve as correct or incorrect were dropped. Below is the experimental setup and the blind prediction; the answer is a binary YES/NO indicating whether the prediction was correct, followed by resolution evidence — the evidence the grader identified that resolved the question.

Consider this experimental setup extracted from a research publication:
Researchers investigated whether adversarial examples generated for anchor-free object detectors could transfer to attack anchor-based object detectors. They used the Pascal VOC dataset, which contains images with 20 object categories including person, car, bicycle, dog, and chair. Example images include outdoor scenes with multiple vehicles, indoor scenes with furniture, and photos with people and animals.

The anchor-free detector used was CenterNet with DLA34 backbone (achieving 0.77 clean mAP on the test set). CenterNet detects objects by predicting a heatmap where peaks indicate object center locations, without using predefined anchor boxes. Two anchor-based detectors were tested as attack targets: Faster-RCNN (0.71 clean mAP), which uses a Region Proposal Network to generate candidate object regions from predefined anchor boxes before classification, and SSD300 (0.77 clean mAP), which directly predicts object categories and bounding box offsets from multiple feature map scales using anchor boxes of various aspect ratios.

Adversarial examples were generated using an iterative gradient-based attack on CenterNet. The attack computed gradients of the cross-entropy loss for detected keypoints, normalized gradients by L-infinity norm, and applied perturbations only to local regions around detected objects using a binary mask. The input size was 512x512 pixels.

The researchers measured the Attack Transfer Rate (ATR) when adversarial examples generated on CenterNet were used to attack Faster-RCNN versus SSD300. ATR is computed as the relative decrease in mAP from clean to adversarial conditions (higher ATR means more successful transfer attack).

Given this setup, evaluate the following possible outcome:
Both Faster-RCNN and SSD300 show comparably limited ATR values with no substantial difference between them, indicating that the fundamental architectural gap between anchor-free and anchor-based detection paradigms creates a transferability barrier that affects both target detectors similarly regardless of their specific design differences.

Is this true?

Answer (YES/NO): NO